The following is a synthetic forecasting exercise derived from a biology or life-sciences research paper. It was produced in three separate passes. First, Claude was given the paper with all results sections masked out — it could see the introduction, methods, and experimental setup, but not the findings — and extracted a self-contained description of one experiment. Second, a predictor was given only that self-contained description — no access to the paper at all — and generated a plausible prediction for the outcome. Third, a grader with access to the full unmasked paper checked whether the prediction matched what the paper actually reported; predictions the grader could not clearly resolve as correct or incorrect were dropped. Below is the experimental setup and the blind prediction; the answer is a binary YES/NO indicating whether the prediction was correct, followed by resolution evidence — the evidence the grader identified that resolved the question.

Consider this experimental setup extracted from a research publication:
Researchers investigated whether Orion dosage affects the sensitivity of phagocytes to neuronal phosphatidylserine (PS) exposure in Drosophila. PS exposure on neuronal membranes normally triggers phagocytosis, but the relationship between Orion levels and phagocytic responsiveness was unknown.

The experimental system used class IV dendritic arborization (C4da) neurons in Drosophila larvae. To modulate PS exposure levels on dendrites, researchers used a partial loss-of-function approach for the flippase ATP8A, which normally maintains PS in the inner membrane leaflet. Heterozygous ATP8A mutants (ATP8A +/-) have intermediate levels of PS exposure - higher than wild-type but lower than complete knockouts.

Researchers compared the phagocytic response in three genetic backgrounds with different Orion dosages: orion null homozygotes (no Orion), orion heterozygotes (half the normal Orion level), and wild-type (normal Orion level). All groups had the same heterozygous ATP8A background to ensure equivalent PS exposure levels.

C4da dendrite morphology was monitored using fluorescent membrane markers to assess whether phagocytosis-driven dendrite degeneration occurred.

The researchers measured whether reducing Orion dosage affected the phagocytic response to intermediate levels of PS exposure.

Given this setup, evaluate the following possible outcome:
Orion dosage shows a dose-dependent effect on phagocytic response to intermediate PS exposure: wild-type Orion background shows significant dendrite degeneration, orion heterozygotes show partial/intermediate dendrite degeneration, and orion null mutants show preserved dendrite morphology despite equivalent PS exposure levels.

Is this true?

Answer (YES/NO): NO